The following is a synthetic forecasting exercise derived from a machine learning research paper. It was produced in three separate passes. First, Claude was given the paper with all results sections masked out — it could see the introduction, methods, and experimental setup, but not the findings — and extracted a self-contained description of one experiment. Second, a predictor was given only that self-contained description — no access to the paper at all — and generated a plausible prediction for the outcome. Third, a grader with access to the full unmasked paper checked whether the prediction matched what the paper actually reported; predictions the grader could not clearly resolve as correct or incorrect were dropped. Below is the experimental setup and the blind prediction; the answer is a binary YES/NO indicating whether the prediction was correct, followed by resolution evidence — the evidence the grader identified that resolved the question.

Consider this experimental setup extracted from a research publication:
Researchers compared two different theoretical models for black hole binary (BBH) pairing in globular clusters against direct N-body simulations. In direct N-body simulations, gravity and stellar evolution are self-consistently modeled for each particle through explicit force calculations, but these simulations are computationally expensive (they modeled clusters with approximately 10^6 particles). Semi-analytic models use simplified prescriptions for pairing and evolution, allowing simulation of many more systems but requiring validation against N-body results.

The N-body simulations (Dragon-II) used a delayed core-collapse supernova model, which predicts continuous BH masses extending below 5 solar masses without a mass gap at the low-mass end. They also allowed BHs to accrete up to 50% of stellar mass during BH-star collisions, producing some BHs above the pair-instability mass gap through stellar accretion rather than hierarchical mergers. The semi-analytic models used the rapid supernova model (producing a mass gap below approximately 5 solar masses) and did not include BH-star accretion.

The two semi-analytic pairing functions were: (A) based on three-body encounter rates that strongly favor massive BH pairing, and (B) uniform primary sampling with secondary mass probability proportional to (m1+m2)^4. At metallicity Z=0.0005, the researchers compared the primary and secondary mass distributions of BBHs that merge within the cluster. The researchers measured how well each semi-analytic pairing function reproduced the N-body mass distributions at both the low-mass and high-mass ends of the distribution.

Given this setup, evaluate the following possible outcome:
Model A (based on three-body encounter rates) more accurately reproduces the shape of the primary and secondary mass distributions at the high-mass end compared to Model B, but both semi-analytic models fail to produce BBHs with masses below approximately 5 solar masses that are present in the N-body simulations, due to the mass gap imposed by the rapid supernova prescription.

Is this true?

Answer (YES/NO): NO